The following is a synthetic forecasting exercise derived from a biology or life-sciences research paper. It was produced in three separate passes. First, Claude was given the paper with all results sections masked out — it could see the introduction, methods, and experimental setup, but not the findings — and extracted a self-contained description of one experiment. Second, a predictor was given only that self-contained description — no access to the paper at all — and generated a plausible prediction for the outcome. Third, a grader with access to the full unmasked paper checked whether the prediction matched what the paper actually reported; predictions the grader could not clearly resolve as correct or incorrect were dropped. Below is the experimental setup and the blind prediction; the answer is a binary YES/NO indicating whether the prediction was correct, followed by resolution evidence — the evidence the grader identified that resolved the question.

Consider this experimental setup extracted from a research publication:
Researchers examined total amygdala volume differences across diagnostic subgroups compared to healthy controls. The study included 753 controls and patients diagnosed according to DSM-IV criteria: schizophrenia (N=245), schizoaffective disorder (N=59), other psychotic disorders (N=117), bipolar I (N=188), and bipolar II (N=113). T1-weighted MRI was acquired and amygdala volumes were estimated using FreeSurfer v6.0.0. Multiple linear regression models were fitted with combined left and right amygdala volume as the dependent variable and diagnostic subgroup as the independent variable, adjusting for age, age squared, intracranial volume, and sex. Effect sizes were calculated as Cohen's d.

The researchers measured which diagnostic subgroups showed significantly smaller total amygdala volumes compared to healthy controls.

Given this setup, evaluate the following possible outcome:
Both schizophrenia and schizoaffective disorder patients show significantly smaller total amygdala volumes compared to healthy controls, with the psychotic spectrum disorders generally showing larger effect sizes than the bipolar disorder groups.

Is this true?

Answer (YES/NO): NO